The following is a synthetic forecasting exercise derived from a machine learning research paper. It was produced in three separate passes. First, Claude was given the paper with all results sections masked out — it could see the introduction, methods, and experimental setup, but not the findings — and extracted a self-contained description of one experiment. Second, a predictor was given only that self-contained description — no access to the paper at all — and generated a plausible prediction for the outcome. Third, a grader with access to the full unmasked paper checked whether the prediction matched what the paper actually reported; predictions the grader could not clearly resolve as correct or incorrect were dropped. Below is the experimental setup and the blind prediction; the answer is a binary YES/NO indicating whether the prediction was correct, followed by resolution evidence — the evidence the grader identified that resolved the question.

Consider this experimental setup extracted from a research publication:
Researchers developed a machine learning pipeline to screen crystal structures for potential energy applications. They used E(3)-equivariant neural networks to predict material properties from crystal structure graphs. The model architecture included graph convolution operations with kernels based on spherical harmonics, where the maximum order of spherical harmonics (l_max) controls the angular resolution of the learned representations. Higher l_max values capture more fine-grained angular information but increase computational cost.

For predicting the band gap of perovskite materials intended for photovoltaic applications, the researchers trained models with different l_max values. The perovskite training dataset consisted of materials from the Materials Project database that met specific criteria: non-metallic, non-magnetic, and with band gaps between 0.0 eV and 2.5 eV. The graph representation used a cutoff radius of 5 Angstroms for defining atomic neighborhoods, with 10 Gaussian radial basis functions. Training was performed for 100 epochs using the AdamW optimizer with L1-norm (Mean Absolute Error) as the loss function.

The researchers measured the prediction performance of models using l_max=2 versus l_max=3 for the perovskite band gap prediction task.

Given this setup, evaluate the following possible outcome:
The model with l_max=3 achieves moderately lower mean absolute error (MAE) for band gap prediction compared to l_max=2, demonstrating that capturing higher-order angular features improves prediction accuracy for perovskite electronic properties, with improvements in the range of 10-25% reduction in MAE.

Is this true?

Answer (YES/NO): NO